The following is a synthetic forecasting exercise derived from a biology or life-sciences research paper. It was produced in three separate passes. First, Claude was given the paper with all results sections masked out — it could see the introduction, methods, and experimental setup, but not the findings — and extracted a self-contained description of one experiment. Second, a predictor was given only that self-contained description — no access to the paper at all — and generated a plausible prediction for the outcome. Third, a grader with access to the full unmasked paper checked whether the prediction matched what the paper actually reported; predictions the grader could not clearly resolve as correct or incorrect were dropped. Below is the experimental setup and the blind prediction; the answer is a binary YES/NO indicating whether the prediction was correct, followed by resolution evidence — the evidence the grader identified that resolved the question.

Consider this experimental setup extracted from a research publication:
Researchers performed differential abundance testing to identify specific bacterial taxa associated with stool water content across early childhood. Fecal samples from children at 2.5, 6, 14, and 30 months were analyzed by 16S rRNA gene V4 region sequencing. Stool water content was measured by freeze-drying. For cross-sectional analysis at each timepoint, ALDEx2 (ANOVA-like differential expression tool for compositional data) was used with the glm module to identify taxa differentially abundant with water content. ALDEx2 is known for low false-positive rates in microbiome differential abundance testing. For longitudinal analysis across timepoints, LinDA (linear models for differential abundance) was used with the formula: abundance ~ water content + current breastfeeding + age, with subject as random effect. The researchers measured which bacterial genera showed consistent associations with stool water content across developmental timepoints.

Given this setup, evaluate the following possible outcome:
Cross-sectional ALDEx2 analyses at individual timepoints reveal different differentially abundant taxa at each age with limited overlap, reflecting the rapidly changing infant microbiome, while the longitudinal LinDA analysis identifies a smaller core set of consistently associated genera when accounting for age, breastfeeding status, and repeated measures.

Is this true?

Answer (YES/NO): NO